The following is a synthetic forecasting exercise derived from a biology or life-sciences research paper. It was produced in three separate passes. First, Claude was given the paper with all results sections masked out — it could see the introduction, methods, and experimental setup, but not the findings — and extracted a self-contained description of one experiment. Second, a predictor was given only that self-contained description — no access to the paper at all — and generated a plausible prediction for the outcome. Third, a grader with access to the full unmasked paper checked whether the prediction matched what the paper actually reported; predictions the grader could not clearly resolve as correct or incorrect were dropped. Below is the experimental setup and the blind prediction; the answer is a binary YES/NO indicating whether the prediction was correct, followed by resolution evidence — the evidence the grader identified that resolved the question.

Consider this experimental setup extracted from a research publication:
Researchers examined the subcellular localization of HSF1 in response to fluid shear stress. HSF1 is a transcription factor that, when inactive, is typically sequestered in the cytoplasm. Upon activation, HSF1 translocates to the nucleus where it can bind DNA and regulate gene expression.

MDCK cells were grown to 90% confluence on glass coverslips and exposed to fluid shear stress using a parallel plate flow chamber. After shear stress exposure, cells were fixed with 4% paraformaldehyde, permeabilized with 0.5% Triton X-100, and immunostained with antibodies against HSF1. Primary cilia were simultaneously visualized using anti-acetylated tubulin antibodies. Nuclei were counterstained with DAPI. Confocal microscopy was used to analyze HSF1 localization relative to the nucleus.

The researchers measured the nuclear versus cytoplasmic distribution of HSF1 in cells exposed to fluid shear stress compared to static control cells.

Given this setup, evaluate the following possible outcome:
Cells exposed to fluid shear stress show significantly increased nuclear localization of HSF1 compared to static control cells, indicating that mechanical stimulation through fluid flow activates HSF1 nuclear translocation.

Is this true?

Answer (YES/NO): YES